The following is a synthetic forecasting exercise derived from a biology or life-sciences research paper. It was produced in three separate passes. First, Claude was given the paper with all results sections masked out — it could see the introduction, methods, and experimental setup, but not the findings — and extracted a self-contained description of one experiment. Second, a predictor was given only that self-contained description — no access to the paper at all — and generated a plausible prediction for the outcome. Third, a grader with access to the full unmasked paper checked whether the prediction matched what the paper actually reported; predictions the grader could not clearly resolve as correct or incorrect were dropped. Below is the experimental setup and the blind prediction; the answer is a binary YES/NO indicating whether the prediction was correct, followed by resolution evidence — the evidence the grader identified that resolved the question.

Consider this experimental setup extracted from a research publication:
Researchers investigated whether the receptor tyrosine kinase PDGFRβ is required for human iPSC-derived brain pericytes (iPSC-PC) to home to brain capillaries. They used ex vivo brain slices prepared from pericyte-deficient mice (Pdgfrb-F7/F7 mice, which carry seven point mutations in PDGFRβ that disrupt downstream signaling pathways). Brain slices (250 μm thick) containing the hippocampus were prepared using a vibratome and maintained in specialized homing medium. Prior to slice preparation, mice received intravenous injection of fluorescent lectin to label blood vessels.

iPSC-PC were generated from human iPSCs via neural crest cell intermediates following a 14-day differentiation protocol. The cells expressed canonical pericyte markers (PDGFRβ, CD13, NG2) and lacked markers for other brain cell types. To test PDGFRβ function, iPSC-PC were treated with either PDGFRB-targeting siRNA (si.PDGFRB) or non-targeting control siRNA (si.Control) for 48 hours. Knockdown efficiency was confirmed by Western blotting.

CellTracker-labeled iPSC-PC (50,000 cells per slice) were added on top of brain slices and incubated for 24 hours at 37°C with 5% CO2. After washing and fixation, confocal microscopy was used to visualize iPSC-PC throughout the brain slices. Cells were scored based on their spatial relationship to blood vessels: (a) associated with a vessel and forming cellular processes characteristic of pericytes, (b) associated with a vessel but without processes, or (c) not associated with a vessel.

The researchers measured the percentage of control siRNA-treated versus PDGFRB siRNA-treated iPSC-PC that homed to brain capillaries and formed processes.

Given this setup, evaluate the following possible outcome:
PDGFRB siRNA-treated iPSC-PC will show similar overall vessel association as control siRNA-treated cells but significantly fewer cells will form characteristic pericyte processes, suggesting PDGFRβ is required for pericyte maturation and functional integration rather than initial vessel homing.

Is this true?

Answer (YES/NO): NO